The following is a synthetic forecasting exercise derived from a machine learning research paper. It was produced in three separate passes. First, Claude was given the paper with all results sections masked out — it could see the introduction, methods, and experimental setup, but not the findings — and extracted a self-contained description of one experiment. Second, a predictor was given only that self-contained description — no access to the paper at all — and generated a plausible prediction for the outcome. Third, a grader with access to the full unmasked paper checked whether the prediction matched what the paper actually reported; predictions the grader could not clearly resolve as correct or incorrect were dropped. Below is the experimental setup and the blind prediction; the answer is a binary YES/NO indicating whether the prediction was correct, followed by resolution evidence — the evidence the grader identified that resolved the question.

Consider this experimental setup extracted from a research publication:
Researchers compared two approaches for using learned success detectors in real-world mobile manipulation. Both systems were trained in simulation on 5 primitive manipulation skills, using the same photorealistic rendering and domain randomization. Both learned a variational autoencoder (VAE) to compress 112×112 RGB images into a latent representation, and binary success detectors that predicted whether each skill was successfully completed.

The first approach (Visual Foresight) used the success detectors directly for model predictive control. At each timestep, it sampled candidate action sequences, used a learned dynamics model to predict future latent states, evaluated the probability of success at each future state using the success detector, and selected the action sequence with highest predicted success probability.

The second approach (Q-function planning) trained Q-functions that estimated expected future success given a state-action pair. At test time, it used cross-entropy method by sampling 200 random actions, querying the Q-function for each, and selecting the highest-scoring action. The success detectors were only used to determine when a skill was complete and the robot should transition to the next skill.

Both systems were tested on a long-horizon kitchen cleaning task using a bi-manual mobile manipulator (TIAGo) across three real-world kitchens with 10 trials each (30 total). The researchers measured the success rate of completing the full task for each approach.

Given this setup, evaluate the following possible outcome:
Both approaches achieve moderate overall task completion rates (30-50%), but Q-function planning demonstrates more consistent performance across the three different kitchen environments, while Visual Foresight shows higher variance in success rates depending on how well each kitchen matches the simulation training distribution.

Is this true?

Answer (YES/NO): NO